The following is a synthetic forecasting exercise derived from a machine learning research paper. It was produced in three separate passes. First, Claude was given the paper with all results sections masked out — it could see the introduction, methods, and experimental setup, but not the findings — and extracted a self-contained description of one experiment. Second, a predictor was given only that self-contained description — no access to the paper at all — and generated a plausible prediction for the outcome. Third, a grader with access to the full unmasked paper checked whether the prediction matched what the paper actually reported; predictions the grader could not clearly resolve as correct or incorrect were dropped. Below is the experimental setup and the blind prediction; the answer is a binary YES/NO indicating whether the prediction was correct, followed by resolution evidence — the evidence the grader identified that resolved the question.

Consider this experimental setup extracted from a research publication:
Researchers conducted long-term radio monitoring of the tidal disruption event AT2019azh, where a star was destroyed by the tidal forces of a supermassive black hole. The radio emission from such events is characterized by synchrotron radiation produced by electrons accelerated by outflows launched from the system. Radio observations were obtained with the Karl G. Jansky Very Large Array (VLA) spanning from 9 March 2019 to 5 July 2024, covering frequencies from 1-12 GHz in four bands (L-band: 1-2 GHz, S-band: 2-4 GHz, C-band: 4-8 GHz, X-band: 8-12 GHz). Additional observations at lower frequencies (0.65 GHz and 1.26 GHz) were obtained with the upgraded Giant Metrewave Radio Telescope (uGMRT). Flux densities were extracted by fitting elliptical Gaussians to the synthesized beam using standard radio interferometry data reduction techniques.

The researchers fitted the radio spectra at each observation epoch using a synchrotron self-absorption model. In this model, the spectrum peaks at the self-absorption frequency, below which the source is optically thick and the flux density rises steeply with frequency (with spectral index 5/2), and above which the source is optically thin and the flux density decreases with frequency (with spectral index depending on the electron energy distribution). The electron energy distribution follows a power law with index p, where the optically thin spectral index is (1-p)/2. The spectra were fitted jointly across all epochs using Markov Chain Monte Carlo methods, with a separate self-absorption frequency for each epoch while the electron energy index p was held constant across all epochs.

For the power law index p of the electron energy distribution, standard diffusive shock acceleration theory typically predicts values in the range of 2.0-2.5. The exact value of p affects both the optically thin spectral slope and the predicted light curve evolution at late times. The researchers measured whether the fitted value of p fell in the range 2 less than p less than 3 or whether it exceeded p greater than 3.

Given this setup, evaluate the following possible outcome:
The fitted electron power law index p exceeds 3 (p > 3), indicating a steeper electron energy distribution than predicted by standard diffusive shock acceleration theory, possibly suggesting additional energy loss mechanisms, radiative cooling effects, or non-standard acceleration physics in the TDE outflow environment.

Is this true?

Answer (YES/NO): NO